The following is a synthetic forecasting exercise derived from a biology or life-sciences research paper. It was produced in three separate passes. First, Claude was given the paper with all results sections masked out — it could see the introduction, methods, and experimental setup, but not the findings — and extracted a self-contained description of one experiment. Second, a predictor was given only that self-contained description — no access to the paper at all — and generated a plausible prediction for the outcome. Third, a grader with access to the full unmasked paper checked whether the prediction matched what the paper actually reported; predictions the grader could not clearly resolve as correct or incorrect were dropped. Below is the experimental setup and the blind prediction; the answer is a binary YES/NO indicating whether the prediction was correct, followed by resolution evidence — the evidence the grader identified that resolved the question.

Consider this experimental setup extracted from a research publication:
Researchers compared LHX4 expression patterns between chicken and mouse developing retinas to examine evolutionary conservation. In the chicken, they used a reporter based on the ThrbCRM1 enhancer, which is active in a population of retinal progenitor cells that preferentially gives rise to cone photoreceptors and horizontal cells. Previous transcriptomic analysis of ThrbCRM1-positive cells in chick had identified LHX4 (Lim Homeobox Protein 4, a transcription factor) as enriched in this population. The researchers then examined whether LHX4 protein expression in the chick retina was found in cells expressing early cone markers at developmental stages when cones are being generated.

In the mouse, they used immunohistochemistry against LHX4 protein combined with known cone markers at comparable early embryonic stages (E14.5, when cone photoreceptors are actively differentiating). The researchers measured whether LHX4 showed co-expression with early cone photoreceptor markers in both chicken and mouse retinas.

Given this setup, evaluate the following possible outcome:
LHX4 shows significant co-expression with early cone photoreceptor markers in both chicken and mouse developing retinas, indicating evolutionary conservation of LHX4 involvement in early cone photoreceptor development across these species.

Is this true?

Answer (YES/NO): YES